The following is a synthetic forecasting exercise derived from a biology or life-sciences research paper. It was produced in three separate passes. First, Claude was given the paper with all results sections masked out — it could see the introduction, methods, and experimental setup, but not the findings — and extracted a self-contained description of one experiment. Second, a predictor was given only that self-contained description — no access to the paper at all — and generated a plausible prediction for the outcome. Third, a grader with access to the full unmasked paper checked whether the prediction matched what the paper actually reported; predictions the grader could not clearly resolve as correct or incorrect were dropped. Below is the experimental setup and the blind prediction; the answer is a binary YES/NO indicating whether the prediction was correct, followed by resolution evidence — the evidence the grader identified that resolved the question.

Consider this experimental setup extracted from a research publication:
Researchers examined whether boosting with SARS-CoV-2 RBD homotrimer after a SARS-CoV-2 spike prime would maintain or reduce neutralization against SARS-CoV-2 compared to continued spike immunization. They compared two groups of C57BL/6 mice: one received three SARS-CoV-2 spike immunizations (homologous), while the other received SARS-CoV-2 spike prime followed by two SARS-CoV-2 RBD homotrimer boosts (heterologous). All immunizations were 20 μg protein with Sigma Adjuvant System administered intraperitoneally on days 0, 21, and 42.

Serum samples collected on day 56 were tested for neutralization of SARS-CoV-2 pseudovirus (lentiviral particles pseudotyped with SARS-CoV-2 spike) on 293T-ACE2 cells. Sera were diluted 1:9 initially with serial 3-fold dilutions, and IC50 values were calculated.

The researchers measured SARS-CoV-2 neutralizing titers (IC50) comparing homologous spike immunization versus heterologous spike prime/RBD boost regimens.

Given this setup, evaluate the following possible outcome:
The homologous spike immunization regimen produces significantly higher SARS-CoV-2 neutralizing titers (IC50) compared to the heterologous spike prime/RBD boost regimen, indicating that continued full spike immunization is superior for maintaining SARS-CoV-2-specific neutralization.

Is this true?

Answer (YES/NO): NO